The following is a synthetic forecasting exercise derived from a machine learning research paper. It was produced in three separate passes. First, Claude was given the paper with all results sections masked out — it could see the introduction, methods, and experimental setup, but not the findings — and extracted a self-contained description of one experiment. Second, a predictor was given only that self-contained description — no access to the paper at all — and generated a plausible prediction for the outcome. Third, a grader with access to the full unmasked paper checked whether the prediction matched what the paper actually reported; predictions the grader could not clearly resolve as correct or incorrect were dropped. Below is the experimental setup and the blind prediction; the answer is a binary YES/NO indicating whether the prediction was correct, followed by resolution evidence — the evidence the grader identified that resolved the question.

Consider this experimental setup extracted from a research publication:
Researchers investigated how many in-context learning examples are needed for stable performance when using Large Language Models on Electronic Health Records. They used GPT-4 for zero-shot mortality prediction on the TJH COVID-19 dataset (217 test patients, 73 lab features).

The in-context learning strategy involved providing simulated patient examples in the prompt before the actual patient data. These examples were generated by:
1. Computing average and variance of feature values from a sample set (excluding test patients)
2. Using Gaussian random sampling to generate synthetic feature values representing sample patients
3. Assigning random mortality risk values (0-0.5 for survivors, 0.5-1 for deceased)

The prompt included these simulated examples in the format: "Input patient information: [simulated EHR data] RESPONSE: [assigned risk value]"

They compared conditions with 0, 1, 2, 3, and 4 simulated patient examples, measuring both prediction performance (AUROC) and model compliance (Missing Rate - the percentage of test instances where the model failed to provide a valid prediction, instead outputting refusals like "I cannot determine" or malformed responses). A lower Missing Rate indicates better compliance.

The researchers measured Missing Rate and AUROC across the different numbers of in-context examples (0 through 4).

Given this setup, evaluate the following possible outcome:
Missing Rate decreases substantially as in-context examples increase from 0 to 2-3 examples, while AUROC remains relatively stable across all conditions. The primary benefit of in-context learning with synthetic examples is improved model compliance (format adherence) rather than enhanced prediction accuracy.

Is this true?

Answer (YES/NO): NO